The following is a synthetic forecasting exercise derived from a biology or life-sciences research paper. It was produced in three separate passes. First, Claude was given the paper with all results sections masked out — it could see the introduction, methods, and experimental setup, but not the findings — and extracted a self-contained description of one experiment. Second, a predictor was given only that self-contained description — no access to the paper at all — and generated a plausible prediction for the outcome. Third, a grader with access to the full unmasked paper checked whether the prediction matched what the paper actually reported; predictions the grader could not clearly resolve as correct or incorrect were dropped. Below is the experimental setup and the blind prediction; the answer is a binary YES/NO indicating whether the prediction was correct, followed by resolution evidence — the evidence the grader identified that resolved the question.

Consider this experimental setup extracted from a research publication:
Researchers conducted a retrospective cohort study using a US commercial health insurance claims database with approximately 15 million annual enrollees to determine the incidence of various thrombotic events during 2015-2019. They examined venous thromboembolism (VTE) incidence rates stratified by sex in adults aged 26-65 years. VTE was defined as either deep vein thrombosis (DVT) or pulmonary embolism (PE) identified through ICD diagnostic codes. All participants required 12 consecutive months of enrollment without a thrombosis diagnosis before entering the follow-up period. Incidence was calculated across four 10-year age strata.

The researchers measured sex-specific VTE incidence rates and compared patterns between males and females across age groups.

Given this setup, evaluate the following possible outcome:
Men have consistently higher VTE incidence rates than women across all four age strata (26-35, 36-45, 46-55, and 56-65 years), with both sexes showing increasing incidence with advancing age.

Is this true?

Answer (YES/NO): NO